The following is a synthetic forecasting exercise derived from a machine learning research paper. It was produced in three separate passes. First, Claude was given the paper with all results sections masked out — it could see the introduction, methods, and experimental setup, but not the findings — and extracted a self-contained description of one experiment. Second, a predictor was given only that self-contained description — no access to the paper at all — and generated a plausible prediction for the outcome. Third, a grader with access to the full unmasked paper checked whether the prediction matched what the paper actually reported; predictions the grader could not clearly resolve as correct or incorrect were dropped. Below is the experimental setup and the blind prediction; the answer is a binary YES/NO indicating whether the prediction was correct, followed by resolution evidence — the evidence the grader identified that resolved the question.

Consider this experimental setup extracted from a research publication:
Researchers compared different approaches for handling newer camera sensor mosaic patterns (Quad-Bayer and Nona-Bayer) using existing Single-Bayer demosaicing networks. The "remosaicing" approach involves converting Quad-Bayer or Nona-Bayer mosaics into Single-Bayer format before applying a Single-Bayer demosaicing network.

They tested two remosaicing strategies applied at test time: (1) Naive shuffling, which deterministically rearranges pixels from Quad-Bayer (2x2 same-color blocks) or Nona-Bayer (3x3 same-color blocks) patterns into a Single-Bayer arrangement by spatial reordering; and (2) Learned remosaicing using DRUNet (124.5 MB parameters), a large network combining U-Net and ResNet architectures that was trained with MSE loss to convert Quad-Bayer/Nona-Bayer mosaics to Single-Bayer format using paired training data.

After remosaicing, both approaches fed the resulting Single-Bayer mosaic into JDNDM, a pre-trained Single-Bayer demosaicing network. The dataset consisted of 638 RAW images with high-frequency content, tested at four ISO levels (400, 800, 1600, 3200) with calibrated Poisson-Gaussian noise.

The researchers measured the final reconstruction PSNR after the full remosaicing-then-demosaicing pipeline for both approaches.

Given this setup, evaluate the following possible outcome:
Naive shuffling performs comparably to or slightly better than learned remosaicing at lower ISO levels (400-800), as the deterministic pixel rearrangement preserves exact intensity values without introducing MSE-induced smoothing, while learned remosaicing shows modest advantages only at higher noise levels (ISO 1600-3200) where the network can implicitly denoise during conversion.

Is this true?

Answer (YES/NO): NO